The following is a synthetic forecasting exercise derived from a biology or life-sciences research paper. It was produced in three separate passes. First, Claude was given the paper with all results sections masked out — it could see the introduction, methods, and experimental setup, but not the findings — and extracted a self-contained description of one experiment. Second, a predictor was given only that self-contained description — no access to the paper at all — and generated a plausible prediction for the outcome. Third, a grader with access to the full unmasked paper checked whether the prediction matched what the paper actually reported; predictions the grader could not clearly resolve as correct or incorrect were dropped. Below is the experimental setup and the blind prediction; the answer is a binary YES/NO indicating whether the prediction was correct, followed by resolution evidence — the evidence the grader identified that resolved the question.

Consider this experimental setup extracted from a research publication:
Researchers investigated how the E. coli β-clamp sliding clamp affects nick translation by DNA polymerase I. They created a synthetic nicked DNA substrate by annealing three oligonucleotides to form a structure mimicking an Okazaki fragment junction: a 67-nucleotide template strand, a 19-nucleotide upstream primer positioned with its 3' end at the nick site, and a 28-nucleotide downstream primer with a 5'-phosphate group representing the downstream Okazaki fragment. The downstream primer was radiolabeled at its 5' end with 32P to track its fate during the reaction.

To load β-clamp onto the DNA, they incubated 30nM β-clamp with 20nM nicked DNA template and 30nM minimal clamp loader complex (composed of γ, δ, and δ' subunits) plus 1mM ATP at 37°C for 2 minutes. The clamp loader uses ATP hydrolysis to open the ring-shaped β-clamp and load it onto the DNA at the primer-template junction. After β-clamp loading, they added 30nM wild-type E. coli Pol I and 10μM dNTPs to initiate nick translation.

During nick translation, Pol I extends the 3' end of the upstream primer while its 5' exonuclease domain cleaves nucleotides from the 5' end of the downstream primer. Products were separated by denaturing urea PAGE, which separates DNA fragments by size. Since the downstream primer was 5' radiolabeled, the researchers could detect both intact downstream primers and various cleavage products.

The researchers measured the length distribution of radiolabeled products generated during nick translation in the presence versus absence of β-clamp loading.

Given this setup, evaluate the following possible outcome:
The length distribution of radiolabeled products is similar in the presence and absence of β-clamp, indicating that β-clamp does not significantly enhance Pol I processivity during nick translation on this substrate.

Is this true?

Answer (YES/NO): NO